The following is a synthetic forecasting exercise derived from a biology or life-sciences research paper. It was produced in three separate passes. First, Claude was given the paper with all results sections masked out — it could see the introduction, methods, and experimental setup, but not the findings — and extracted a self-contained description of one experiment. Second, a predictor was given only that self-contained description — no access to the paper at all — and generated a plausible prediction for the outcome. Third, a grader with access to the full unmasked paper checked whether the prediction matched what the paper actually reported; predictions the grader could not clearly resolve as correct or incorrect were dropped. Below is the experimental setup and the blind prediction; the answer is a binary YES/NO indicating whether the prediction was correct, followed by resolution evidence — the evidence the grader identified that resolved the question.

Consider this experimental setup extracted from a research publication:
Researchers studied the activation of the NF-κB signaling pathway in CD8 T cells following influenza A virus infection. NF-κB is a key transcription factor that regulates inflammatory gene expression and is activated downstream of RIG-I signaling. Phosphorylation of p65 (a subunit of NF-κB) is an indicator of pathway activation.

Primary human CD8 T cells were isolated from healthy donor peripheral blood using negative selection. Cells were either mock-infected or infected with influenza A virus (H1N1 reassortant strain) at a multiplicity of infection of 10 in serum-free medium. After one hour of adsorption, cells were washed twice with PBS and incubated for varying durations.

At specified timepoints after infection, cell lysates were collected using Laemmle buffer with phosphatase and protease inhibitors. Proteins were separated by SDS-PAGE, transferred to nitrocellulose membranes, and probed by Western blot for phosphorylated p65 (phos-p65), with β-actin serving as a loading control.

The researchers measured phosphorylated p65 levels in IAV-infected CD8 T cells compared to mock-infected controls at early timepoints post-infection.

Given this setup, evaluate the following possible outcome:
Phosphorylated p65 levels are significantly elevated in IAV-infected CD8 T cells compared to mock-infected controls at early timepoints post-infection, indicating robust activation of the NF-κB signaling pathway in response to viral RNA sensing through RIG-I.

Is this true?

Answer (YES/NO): YES